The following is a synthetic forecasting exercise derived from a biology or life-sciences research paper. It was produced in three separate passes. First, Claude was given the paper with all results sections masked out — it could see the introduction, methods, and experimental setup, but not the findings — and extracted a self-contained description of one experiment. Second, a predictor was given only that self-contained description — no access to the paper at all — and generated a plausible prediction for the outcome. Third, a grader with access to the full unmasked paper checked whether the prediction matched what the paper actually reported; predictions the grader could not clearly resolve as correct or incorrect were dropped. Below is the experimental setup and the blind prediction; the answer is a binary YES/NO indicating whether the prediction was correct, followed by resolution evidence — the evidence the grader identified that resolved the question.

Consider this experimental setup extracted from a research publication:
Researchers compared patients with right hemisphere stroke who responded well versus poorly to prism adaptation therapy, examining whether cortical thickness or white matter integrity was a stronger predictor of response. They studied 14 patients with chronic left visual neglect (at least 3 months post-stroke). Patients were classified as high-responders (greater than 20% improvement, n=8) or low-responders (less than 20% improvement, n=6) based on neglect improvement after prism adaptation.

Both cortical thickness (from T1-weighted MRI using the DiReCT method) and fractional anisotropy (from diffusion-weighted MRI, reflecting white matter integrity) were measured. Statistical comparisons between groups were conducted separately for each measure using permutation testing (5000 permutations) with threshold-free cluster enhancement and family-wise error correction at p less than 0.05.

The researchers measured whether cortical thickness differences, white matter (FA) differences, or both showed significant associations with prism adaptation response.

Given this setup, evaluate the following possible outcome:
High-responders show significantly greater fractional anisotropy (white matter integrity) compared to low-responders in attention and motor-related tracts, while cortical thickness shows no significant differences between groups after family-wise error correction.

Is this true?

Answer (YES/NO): NO